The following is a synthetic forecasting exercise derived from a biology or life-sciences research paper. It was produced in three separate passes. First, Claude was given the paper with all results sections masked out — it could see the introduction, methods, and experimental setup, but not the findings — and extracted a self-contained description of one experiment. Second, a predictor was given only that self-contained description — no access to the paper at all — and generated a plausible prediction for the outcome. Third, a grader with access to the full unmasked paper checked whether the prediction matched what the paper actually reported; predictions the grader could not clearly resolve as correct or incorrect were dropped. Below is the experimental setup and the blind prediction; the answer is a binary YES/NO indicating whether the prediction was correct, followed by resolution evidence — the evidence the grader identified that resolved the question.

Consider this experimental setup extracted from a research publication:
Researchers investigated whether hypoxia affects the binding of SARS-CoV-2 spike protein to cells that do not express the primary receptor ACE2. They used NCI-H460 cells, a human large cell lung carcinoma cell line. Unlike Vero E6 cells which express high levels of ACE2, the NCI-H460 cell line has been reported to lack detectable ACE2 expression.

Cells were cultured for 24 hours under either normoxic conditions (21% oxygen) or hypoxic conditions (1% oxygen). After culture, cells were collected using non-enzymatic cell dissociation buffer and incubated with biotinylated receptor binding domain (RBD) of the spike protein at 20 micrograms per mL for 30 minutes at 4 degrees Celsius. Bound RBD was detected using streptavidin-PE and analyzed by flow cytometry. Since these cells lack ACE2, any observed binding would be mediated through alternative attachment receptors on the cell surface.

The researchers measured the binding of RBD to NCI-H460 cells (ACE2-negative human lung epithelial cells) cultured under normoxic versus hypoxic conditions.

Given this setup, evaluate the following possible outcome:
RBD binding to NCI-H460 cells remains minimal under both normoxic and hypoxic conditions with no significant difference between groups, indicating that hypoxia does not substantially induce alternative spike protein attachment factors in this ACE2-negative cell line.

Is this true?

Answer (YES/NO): NO